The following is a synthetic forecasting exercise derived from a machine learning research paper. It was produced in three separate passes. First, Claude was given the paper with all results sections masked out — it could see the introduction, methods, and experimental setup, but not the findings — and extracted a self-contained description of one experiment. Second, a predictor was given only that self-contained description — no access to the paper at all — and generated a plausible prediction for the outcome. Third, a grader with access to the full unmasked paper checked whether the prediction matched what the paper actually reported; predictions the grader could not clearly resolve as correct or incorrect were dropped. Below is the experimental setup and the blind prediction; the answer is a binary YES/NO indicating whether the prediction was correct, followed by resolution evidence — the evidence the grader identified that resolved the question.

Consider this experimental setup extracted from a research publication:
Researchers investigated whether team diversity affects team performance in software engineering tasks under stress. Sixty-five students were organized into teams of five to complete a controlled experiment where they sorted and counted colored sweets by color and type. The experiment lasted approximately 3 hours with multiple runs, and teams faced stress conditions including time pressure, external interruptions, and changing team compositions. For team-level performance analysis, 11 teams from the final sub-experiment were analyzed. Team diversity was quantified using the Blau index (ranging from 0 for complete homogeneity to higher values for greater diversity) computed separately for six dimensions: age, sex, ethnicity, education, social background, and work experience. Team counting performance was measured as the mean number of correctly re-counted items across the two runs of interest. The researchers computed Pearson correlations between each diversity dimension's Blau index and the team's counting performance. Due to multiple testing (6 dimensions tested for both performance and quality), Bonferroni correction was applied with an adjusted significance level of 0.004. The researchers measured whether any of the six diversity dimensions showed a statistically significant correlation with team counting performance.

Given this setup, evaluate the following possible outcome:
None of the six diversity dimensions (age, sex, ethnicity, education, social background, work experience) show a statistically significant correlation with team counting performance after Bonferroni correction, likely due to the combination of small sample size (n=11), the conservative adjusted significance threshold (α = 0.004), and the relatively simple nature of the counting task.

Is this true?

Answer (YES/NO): YES